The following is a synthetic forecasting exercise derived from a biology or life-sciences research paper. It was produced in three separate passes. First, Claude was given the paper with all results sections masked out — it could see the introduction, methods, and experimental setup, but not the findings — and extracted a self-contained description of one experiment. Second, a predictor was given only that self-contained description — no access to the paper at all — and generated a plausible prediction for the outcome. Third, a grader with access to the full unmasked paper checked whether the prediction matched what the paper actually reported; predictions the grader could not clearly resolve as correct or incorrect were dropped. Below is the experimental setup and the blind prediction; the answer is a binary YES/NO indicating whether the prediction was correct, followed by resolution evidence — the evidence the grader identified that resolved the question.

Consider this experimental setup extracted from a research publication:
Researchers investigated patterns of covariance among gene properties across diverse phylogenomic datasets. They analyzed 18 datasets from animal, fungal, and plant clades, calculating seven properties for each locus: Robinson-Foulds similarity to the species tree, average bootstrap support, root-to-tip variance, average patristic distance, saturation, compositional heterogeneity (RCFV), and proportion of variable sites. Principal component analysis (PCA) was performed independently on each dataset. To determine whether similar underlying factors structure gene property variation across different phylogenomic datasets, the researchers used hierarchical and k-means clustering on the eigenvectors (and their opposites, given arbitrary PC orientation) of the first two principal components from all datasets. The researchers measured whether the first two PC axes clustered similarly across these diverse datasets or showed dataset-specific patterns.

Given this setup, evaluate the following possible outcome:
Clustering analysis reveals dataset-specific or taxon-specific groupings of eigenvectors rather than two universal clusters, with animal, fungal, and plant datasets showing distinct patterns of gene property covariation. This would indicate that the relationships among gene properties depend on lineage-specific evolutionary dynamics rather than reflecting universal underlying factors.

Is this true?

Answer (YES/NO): NO